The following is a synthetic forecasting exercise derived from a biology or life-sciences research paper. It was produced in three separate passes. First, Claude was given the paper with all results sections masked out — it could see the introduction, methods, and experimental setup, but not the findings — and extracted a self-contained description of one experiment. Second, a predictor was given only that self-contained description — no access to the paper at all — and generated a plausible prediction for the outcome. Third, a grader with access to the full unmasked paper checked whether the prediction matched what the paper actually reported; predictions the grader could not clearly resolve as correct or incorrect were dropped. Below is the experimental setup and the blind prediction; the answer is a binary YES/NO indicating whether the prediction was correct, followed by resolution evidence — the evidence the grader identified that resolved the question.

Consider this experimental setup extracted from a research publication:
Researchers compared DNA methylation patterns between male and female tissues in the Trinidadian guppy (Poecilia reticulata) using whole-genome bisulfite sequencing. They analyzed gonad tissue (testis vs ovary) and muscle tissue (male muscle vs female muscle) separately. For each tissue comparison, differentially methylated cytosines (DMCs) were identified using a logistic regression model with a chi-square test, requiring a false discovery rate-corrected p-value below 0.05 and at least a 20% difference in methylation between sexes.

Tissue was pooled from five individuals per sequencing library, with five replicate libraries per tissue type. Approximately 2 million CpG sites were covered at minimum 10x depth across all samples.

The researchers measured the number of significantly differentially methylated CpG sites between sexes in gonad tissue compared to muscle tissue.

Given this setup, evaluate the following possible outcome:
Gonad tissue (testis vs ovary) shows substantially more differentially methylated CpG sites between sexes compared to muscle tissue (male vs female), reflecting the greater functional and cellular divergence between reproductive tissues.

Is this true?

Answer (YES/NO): YES